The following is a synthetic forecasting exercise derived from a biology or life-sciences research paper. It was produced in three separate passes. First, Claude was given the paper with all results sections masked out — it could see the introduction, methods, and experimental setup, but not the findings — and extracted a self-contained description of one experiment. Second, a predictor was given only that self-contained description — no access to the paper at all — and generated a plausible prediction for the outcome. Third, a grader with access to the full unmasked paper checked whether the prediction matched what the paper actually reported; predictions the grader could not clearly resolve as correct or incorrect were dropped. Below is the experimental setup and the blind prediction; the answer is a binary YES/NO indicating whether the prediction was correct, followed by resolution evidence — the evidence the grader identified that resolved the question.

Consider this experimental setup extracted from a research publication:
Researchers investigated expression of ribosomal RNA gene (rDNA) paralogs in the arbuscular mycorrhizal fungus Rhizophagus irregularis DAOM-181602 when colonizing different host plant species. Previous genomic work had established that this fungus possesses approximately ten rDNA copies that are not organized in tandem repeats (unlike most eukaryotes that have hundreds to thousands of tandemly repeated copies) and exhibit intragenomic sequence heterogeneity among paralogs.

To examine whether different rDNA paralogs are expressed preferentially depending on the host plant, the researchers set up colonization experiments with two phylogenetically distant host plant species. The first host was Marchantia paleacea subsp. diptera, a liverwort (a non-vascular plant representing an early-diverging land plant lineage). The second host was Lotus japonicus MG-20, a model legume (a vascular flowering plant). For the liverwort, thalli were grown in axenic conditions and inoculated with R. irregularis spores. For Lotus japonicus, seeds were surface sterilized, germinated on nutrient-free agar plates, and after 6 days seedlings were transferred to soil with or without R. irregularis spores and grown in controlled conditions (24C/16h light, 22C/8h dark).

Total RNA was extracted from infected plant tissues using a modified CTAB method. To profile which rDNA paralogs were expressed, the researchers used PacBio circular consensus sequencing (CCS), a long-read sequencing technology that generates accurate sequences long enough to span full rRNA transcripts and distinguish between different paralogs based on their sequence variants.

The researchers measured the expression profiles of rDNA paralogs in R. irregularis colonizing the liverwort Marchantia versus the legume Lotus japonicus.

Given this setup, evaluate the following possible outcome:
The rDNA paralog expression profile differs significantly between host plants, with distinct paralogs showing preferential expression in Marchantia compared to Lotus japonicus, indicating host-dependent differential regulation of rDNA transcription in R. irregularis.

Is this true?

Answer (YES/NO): YES